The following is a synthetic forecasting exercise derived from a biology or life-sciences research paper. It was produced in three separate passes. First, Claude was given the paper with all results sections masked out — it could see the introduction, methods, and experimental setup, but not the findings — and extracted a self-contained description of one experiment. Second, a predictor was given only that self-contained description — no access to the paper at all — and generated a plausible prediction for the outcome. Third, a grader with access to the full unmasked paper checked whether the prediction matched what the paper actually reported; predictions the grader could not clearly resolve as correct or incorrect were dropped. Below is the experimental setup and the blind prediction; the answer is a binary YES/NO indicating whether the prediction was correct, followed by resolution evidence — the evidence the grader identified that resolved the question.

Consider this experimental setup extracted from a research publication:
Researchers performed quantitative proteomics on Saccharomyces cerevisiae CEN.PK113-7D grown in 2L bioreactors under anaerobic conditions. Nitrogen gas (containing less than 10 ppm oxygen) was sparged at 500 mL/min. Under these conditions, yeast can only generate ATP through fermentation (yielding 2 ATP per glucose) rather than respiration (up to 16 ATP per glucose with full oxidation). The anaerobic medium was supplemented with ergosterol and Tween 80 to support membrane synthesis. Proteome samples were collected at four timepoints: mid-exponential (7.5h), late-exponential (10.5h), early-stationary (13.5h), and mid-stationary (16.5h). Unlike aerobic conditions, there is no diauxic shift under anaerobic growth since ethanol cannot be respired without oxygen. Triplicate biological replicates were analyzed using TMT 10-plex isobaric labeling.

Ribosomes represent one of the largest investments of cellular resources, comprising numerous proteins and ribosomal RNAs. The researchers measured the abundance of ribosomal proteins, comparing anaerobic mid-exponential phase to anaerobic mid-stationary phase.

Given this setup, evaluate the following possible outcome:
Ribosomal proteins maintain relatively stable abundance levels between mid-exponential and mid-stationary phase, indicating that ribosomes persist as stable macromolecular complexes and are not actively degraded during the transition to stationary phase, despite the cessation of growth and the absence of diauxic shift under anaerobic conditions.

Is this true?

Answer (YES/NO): NO